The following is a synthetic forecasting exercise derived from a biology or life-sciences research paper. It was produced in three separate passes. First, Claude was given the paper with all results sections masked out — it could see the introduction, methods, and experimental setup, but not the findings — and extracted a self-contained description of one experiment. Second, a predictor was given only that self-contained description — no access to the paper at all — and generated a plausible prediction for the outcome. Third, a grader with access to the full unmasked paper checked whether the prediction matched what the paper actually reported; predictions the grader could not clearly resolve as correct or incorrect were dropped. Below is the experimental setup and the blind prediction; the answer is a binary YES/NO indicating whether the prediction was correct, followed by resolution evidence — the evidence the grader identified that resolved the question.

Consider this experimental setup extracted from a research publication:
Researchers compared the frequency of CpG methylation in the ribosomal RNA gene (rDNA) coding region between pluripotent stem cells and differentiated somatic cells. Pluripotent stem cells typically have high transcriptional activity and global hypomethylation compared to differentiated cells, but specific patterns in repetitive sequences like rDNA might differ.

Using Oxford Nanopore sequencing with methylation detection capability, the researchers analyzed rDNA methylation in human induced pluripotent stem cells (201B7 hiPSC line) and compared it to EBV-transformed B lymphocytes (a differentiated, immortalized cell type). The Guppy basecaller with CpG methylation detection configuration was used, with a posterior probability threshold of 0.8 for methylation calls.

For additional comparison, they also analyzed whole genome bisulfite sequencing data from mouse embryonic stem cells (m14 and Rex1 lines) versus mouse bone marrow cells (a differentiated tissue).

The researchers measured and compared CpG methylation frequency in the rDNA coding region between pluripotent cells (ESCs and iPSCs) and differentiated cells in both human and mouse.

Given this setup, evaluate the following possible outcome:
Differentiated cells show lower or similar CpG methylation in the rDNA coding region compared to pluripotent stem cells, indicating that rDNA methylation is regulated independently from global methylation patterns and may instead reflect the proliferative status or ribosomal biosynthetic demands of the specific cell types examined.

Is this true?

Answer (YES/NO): NO